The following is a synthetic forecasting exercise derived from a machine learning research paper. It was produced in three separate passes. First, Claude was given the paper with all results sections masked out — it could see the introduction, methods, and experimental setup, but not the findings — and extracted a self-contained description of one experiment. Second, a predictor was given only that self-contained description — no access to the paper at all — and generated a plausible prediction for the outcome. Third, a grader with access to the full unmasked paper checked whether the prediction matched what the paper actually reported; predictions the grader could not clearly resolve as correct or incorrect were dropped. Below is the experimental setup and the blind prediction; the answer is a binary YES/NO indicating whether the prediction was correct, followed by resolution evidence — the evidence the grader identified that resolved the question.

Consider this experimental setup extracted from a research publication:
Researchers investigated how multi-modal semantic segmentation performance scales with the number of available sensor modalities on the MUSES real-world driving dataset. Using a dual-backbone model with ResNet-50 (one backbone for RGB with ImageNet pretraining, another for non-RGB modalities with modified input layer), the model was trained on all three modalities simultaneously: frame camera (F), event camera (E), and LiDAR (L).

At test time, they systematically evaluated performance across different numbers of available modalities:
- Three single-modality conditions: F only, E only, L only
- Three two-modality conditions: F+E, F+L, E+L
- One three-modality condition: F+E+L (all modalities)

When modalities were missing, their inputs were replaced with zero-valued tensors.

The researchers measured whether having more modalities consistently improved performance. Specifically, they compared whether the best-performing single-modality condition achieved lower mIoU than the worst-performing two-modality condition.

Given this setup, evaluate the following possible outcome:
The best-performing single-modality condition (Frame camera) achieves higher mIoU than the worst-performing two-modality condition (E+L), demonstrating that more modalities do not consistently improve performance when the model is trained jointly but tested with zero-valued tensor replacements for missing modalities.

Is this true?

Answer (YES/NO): YES